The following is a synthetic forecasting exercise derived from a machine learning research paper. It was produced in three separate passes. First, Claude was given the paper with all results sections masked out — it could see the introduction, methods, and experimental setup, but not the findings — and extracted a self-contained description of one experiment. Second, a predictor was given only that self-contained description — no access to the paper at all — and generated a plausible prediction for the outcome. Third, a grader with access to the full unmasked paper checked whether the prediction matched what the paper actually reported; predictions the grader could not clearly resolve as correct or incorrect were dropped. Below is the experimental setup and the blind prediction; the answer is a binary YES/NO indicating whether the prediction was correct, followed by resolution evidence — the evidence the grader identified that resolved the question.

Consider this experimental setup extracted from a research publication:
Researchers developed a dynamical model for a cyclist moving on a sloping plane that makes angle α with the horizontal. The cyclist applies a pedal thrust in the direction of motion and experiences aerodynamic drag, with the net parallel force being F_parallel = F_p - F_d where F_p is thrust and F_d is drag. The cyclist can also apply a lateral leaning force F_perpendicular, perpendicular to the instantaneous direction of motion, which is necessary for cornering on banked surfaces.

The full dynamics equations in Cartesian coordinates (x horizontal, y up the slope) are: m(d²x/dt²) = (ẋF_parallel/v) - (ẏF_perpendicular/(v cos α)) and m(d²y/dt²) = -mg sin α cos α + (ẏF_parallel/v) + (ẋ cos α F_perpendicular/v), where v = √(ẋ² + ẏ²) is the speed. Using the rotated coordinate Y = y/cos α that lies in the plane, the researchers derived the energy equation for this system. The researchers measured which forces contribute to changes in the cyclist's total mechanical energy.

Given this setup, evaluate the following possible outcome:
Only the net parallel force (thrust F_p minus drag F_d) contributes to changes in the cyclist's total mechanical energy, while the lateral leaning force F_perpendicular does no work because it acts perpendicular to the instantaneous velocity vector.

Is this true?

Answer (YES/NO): YES